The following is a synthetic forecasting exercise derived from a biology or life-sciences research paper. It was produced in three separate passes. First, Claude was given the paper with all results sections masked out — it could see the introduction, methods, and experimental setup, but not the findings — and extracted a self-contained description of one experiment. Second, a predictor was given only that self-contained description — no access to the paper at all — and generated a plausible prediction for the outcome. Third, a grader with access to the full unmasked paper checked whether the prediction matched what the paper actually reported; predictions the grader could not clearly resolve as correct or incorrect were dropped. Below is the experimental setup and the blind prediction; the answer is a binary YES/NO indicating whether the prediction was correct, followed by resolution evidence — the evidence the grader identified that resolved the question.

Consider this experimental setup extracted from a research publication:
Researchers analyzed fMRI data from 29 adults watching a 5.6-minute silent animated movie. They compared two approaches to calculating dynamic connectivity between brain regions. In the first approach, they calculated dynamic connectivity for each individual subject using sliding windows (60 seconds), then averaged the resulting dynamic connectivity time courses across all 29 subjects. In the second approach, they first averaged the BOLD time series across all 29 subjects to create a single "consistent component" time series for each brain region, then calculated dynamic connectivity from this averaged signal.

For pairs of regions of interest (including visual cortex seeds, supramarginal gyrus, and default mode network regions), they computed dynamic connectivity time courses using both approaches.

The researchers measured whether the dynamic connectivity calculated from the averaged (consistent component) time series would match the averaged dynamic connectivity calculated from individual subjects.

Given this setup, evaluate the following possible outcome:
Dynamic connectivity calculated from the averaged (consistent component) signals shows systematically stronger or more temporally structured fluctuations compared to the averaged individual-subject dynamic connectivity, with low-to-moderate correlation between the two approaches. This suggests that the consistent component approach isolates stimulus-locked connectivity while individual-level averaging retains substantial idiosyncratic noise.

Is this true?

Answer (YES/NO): NO